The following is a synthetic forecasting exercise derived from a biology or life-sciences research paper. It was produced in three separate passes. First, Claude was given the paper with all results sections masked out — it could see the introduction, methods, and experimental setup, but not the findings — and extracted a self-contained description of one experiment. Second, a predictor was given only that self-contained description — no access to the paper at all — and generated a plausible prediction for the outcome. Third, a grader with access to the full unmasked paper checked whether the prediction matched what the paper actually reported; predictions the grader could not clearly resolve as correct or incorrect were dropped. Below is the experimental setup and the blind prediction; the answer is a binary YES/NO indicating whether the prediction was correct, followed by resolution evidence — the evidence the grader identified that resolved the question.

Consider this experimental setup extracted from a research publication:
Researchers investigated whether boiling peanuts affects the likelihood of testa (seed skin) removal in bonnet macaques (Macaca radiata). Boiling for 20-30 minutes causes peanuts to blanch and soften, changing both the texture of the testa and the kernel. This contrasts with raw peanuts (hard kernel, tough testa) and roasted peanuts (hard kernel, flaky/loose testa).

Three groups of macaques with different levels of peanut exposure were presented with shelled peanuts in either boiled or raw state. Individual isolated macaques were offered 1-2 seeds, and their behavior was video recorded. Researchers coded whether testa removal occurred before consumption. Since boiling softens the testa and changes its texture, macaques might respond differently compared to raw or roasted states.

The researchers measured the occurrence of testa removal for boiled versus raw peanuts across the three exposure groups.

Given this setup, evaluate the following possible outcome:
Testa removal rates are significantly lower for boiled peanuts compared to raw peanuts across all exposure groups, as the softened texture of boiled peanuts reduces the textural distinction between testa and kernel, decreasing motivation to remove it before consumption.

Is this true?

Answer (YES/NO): NO